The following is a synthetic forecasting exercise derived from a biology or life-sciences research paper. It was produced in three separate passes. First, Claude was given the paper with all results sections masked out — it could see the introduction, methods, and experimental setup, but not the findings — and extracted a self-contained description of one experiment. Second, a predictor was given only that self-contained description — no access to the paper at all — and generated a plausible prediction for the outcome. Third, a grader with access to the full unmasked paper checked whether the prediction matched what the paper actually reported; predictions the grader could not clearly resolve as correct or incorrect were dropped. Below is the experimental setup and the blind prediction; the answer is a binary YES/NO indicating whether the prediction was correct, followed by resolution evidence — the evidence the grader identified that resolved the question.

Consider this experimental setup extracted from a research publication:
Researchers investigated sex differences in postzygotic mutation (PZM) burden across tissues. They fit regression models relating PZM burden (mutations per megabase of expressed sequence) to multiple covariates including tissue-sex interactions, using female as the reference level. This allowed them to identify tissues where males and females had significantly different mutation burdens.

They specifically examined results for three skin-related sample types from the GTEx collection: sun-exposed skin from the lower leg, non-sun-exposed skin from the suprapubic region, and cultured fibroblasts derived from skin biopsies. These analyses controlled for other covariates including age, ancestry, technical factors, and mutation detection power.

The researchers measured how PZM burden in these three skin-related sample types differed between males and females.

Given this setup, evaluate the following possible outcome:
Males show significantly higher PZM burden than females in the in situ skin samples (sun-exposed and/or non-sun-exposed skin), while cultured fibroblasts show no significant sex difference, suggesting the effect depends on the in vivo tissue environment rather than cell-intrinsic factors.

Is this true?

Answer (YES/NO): NO